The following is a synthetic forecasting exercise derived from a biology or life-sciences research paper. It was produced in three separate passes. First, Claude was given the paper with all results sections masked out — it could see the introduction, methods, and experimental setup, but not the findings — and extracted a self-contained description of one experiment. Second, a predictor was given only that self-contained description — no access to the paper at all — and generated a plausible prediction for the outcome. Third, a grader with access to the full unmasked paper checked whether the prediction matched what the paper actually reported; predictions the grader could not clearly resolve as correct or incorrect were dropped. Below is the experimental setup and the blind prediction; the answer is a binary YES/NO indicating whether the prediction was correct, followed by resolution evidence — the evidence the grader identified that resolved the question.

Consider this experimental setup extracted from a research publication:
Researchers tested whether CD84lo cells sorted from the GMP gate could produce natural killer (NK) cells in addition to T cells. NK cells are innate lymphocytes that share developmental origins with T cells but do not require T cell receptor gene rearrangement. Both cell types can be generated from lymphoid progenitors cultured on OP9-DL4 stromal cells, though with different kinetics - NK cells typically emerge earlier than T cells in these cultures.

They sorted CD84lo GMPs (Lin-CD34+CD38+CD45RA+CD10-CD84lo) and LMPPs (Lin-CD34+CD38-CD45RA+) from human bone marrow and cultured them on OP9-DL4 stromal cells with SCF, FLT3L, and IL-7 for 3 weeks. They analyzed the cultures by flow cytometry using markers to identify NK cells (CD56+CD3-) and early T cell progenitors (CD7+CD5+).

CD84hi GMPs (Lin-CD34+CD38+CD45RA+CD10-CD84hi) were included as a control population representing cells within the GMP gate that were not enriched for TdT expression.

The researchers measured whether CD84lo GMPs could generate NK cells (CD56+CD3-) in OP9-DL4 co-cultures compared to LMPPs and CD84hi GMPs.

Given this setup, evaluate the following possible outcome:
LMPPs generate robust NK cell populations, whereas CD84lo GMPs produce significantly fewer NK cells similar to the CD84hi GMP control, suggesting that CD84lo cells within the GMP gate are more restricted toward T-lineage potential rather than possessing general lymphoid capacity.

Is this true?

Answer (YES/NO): NO